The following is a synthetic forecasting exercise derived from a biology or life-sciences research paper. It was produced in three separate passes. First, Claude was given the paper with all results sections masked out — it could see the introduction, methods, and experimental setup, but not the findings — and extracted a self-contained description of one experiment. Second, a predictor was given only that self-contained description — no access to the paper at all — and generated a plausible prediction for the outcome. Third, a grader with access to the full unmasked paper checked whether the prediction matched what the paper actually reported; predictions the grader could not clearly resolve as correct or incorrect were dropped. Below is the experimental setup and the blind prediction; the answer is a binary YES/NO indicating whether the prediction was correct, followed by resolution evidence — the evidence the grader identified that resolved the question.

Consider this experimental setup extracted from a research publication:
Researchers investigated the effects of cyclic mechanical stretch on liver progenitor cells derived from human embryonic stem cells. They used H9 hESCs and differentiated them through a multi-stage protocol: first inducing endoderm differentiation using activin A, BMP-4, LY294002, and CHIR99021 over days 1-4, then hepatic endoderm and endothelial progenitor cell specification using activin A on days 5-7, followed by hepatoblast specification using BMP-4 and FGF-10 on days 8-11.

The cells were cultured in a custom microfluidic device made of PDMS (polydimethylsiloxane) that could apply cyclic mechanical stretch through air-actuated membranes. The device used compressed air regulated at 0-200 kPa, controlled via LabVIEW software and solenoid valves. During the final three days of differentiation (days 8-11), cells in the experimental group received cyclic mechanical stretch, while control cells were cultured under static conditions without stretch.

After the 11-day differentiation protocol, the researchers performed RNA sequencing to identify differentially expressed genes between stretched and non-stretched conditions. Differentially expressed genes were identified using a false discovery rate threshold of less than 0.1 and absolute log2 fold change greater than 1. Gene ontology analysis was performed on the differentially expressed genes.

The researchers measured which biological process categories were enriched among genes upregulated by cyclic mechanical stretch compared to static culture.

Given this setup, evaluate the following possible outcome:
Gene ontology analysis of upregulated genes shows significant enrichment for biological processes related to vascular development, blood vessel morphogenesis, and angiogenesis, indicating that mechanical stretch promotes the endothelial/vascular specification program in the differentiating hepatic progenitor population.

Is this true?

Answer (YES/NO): YES